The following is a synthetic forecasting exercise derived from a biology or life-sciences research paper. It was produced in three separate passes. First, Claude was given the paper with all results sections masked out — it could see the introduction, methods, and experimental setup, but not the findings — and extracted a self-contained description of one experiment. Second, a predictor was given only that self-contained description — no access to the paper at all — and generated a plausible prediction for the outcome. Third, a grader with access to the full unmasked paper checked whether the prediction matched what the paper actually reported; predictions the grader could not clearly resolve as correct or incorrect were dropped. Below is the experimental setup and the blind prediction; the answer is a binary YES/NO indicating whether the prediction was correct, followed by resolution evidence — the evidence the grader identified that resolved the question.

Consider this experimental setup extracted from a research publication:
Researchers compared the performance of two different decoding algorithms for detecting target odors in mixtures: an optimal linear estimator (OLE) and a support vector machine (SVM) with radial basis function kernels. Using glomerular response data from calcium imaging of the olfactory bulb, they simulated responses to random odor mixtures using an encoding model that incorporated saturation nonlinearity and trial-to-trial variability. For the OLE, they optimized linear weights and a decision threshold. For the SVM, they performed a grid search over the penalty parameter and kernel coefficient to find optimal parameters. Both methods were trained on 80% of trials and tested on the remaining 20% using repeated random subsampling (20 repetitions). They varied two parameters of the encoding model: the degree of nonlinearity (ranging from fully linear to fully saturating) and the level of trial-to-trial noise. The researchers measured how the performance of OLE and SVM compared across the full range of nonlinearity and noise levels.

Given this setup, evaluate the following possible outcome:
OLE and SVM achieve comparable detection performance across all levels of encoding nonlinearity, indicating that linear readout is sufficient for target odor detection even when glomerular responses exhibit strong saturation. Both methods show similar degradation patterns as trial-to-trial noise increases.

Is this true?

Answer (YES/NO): NO